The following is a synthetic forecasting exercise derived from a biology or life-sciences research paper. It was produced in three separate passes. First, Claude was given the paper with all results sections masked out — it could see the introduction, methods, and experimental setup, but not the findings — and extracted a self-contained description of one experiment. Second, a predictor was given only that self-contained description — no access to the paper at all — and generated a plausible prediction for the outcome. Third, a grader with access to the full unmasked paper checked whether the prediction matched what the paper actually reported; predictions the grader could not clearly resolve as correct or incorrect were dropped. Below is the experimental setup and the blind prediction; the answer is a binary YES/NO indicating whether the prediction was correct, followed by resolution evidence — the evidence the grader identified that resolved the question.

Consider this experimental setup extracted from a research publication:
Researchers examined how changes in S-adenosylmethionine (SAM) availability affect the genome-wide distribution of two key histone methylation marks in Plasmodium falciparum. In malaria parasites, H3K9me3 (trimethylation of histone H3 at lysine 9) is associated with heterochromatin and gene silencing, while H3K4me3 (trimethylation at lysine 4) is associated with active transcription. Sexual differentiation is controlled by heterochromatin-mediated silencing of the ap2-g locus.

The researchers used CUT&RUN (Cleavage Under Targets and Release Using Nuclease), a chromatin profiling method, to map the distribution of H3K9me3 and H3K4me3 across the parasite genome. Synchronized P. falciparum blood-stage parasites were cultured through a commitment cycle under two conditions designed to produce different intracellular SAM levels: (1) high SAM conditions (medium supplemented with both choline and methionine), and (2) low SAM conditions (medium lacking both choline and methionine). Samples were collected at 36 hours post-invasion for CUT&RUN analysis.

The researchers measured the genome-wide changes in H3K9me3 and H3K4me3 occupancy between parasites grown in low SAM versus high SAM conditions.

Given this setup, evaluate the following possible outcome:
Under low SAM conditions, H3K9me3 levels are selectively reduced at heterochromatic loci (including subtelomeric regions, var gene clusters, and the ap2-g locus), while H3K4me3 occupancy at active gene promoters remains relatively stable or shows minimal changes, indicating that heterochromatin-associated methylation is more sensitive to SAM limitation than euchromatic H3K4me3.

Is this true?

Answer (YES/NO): YES